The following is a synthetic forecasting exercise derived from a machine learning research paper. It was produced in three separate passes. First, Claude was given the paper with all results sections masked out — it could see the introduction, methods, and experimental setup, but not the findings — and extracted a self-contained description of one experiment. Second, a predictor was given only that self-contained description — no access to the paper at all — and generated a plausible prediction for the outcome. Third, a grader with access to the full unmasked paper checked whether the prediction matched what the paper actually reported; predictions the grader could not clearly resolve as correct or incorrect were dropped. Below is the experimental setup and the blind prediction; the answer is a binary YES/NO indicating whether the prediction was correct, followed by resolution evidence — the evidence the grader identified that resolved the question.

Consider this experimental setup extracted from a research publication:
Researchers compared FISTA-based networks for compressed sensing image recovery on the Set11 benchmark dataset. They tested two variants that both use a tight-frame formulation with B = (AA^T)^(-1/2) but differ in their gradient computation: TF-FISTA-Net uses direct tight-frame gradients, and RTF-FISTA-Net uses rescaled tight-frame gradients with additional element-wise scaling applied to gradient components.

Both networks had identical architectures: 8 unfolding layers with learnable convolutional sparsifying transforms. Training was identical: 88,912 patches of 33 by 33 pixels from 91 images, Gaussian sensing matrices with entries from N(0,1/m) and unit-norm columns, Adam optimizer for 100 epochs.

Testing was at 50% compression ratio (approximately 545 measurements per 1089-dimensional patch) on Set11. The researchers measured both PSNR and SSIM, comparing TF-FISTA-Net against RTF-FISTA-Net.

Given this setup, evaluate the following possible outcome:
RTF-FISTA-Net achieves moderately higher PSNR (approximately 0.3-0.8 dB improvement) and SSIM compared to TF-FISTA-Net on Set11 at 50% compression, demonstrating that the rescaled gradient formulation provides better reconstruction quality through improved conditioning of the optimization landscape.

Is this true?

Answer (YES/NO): NO